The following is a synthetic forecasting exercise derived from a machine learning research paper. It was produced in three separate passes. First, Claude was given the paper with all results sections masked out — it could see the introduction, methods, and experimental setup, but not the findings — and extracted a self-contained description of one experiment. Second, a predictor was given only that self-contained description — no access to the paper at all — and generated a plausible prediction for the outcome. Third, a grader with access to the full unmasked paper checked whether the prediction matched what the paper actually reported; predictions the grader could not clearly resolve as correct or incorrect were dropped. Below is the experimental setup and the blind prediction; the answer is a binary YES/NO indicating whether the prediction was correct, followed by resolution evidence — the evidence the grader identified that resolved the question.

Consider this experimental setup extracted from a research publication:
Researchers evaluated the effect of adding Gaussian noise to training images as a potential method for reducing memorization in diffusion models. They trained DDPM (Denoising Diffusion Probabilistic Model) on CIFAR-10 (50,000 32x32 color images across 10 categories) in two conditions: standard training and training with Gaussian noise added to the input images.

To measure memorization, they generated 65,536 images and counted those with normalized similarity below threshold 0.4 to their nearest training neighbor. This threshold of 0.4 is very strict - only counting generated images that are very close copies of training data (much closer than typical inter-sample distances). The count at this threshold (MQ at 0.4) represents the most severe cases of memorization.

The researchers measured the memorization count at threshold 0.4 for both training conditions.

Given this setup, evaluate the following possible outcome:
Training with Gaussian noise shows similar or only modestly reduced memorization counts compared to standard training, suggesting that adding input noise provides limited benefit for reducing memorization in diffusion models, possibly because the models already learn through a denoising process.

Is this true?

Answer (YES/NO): NO